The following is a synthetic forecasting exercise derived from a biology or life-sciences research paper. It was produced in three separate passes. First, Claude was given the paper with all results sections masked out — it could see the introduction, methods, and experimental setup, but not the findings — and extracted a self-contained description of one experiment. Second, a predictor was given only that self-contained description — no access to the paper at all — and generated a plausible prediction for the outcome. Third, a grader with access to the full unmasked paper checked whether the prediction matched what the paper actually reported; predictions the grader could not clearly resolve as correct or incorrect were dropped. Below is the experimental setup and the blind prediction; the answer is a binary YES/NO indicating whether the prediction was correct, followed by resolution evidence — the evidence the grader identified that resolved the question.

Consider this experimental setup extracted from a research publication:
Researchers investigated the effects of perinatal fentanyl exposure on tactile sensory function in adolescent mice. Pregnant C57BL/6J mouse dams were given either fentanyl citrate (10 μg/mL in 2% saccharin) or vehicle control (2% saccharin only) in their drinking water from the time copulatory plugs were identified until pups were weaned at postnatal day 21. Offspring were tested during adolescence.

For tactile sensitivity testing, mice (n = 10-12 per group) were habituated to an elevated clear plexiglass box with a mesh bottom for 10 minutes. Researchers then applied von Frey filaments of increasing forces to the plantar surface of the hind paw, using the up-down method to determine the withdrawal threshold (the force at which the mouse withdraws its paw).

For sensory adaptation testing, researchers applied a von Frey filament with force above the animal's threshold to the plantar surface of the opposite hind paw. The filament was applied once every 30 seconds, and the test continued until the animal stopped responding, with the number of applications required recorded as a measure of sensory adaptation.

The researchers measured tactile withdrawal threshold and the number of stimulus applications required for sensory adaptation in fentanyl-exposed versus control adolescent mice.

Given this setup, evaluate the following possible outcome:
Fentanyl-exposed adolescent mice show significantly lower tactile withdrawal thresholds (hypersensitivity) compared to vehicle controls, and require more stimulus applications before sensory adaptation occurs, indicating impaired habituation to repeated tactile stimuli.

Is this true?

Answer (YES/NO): NO